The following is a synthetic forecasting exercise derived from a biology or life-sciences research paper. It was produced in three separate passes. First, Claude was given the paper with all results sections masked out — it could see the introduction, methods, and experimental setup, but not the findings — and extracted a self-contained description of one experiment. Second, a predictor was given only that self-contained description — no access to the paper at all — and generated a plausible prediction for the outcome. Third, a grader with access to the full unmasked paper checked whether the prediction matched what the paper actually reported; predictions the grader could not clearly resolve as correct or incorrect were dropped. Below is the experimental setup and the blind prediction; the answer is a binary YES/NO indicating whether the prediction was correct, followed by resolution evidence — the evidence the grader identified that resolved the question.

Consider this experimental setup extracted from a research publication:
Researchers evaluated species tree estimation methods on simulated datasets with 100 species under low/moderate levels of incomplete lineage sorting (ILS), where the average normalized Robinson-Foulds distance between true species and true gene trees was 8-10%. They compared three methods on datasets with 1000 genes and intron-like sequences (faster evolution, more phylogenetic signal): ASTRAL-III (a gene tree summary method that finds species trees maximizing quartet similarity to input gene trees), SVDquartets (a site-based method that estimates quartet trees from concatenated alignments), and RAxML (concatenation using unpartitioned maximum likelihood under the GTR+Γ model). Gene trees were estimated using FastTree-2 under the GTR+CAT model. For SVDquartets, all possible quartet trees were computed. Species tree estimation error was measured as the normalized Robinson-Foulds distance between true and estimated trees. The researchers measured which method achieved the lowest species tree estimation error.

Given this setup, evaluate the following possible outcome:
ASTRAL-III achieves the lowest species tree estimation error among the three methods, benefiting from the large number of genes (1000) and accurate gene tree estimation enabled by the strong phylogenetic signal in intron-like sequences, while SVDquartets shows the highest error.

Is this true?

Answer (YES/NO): NO